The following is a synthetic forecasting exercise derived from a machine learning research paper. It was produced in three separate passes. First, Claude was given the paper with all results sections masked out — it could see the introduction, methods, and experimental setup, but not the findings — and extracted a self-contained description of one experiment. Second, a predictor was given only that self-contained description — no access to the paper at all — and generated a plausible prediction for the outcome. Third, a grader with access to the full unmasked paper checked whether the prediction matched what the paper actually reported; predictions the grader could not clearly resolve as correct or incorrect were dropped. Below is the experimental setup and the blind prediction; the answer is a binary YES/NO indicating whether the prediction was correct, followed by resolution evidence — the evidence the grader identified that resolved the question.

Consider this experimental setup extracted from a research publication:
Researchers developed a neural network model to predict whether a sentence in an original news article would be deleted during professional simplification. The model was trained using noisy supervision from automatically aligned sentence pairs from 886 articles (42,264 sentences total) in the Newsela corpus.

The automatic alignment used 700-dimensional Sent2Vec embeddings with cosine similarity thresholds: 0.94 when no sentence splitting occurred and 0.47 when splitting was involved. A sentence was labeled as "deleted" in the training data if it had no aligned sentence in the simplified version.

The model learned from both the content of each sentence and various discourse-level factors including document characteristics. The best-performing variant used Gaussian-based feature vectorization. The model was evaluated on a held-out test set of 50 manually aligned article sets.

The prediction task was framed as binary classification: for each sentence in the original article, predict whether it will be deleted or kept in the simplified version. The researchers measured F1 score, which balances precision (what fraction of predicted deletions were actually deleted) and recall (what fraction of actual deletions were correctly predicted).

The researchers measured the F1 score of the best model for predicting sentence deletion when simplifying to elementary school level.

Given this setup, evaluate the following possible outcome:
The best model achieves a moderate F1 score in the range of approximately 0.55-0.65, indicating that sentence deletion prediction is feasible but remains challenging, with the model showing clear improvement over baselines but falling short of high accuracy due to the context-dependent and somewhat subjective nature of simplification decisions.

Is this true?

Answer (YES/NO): NO